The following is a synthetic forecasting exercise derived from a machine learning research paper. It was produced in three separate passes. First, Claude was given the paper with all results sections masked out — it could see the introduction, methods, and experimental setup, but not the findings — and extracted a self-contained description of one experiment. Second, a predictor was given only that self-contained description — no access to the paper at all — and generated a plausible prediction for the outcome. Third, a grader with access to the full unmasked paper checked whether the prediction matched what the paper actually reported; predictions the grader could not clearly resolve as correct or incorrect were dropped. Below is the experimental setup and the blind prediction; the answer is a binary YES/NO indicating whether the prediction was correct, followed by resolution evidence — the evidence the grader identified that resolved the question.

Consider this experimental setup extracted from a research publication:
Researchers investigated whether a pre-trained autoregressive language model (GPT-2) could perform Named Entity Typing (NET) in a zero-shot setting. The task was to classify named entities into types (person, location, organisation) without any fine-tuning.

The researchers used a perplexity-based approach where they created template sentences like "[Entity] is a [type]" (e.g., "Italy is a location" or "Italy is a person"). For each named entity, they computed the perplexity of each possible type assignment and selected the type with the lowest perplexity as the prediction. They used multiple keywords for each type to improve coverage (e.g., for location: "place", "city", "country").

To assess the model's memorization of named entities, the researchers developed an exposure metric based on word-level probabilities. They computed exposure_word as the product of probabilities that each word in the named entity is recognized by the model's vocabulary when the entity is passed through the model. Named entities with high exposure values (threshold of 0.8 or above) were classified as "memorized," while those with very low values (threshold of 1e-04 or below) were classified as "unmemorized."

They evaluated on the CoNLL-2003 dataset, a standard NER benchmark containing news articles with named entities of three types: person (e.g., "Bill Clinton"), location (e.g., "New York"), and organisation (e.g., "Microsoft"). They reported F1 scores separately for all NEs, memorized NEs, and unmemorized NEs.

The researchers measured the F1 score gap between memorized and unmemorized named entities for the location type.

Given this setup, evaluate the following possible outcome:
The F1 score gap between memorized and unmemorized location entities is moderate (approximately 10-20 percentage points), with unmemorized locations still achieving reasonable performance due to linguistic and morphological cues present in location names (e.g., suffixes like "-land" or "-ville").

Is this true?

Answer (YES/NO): NO